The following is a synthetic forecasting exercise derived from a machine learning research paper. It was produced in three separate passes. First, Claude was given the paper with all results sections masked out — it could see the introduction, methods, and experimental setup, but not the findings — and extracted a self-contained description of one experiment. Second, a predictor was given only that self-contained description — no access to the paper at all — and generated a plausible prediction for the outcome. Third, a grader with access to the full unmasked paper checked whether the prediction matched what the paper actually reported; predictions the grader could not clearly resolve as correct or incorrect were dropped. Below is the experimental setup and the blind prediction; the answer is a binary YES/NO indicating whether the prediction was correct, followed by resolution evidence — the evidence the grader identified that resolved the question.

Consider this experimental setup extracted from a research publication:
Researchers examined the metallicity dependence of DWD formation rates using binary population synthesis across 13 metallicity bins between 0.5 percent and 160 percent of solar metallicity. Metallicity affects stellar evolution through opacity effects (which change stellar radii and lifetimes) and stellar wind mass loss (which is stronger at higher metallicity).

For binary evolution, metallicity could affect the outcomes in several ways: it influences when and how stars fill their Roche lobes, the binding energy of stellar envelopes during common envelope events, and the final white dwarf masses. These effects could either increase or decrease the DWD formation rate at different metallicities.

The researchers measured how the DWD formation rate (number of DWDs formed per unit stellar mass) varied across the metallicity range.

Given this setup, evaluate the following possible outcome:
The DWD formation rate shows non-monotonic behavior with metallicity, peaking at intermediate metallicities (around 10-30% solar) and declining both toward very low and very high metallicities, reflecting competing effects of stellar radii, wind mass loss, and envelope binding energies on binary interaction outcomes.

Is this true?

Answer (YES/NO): NO